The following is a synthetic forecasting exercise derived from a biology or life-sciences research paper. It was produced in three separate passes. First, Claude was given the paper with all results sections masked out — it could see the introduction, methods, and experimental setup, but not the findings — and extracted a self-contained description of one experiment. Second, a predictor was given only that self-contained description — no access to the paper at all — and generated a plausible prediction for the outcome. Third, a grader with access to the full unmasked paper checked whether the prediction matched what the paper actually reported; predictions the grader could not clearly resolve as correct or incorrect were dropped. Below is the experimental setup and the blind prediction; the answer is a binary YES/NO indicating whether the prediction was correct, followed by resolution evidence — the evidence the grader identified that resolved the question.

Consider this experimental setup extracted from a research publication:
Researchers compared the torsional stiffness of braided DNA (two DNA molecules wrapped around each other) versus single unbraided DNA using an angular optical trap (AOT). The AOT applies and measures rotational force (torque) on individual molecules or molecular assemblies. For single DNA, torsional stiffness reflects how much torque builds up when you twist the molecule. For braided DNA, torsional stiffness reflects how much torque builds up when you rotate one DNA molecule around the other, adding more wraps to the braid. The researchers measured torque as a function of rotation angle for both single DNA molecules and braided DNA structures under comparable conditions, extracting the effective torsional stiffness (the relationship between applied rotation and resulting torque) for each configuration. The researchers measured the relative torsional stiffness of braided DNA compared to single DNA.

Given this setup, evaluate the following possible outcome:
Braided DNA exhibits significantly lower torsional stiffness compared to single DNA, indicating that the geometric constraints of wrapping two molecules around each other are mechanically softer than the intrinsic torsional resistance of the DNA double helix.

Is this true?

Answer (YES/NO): YES